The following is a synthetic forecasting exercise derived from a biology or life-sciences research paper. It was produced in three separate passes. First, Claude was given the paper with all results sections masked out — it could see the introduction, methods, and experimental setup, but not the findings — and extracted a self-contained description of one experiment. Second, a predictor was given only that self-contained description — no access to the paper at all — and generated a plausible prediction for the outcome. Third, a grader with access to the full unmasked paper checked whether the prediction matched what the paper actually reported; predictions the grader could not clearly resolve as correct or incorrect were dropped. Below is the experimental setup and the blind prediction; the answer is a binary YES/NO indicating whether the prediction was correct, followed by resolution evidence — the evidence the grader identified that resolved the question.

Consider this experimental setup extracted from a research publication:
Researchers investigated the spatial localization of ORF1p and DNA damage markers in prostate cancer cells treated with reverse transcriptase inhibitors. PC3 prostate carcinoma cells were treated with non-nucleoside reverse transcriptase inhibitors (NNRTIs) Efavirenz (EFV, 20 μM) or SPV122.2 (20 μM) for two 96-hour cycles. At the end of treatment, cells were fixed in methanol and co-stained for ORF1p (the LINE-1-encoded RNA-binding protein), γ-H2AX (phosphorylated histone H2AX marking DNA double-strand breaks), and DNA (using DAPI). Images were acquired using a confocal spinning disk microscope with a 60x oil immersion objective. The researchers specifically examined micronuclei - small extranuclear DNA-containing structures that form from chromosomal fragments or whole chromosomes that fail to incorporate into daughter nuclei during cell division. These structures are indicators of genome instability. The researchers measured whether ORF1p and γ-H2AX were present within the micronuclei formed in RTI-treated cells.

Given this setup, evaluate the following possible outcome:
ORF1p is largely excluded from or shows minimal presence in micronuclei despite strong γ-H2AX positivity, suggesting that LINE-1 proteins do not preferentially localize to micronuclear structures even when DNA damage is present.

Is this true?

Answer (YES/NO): NO